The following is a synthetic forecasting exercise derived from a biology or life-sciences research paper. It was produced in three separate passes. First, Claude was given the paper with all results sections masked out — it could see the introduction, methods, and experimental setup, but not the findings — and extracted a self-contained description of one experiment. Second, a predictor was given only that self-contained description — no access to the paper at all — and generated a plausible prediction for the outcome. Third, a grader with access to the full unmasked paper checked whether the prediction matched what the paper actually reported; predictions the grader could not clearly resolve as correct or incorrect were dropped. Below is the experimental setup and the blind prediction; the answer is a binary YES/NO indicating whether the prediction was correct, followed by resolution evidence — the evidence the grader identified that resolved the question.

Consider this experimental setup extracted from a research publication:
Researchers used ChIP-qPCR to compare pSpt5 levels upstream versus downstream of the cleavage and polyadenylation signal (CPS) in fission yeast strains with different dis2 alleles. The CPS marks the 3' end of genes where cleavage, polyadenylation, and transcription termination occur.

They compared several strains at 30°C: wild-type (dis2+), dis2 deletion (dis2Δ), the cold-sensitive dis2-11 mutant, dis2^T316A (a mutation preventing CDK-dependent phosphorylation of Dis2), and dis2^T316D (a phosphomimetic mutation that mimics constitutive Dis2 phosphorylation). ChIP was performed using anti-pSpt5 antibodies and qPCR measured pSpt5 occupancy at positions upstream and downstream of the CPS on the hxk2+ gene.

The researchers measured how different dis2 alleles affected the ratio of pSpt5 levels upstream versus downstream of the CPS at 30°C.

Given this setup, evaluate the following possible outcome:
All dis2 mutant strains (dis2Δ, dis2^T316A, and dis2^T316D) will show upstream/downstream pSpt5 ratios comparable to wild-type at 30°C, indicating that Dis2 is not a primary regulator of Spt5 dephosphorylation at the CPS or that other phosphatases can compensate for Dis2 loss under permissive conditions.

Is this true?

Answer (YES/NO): NO